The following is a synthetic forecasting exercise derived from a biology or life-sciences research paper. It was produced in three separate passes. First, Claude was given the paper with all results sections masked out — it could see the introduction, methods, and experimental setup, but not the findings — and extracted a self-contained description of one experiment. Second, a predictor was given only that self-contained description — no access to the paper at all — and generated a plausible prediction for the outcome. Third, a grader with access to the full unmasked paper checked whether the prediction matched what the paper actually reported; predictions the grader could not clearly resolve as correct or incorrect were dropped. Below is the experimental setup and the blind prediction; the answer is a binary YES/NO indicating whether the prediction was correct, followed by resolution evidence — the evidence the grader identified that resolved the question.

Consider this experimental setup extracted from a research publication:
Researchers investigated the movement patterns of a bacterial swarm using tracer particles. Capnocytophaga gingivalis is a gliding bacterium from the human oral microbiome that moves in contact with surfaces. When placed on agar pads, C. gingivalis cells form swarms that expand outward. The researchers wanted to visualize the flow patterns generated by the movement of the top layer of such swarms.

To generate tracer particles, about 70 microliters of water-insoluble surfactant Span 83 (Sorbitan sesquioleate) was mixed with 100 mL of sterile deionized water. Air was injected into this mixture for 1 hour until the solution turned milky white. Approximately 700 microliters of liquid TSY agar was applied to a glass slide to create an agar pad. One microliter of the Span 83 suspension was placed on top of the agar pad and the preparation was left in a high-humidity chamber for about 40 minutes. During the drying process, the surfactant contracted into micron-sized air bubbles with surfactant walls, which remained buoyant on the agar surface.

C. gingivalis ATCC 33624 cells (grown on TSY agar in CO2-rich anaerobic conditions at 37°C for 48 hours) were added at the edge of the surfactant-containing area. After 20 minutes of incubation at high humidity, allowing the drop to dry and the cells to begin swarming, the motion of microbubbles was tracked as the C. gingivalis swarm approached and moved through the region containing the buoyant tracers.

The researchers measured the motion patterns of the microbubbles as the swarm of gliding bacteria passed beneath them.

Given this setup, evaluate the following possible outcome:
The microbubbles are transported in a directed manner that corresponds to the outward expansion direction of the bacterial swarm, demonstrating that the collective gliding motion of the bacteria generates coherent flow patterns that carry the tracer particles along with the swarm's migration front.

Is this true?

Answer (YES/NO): NO